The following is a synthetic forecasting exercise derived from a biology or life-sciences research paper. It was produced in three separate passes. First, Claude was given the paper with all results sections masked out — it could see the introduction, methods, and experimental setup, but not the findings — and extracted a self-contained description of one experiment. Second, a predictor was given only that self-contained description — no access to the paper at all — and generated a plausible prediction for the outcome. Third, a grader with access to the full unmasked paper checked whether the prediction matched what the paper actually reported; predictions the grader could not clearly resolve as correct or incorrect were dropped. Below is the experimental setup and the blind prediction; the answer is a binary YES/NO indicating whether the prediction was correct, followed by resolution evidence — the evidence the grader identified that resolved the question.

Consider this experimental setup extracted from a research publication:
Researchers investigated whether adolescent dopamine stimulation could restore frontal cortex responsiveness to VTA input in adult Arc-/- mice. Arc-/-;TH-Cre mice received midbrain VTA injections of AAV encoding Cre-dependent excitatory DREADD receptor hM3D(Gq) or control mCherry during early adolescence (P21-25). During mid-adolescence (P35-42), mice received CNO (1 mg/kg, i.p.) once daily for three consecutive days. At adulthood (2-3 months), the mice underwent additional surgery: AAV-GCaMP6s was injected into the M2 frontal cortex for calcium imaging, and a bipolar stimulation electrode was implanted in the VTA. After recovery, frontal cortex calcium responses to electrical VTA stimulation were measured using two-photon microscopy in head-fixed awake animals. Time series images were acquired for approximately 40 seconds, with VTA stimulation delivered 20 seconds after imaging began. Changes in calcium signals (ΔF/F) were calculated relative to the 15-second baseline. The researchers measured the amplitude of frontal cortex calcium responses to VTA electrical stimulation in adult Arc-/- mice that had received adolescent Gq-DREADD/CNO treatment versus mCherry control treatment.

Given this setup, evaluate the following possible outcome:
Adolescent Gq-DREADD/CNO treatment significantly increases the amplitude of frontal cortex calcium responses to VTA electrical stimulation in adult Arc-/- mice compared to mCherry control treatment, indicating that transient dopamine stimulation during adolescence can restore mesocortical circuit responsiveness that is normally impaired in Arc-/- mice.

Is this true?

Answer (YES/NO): YES